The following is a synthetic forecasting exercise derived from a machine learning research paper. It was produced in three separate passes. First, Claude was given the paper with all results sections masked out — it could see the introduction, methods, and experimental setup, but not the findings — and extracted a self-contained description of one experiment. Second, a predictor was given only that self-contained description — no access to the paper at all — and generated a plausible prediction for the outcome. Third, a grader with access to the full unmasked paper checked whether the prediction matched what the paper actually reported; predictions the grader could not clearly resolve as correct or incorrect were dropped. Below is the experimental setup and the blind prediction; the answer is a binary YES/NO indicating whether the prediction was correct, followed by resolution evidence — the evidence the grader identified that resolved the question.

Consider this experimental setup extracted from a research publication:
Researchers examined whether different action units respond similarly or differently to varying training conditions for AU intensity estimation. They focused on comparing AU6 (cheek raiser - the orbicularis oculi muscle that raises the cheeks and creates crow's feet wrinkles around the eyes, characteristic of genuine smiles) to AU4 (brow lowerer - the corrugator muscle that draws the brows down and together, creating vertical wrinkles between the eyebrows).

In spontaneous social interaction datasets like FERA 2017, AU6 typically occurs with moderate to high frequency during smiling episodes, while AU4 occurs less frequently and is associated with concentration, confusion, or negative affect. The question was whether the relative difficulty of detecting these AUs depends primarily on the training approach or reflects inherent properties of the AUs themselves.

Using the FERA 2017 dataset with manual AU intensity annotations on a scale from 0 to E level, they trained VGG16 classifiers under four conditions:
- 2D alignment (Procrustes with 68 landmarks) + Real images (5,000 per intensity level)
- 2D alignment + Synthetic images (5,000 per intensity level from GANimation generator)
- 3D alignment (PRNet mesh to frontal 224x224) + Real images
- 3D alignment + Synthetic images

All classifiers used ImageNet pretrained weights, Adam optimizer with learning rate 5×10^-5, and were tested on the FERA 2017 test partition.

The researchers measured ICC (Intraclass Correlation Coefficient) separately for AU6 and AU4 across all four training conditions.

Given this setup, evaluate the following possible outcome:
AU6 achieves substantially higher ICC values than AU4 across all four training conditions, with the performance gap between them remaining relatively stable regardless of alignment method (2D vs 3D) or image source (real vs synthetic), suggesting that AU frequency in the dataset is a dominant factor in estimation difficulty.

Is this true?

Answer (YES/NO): NO